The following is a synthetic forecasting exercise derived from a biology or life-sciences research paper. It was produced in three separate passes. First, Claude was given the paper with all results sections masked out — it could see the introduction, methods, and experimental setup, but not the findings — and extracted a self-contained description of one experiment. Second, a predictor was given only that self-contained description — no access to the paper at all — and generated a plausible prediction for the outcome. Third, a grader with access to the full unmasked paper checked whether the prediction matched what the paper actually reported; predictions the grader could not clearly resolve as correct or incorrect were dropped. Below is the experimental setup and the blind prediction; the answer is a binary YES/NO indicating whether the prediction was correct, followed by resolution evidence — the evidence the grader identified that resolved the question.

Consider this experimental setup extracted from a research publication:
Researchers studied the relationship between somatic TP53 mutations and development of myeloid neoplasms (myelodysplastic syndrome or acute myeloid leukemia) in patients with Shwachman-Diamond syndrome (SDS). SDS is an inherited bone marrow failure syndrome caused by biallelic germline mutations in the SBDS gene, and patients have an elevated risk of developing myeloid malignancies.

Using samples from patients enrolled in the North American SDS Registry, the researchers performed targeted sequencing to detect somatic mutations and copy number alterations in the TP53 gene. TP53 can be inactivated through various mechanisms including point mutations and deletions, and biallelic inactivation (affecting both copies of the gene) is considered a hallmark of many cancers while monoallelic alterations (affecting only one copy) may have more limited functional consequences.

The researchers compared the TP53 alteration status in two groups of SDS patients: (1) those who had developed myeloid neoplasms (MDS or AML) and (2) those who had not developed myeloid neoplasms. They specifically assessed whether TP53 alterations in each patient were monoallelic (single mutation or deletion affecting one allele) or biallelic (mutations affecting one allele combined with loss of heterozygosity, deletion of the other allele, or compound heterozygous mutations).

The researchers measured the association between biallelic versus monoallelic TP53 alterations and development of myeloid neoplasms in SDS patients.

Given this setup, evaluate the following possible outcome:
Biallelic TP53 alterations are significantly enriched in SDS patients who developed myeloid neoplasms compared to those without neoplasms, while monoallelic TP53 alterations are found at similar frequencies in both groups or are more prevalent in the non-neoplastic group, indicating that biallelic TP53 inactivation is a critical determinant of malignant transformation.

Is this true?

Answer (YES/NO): YES